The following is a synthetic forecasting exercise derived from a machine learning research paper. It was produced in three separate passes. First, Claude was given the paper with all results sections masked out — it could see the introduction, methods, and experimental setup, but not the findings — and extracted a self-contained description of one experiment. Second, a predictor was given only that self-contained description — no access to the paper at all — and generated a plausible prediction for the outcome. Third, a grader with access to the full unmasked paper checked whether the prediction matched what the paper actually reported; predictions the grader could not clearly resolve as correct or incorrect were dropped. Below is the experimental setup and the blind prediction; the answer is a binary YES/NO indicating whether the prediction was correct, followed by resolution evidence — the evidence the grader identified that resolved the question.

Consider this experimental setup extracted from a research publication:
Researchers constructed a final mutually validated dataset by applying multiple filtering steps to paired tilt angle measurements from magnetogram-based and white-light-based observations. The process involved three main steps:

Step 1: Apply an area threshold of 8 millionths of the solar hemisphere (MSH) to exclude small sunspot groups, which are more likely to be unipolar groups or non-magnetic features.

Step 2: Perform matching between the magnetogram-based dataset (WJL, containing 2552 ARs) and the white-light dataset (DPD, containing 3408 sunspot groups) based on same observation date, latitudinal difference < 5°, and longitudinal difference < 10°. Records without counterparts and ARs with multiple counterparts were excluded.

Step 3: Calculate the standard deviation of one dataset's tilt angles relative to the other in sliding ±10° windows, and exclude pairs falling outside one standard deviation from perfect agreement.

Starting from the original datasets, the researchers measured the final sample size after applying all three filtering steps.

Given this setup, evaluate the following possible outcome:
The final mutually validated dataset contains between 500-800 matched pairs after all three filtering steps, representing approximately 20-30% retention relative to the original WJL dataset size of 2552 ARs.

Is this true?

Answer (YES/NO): NO